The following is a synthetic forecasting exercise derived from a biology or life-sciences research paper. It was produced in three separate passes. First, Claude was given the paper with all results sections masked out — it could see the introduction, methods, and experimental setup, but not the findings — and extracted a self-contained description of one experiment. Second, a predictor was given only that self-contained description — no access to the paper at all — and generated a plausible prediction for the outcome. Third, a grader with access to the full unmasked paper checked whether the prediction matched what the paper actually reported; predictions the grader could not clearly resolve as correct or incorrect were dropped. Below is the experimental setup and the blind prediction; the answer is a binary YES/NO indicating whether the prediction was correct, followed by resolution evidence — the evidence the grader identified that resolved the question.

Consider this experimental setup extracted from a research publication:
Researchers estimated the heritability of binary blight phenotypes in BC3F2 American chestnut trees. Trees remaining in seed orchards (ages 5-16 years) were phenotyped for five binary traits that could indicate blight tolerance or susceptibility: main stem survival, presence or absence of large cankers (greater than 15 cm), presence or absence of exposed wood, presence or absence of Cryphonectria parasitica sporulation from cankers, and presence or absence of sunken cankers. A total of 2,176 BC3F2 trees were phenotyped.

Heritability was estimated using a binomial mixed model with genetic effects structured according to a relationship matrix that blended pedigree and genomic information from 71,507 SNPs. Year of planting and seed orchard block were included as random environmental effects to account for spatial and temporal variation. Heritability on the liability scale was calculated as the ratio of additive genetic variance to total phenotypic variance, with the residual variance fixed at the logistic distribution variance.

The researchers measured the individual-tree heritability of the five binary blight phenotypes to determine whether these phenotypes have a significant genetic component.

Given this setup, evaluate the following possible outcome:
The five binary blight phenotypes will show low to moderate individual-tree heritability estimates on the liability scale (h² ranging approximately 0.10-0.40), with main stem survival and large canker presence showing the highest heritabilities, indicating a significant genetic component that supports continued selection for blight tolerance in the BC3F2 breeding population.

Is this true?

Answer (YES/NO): NO